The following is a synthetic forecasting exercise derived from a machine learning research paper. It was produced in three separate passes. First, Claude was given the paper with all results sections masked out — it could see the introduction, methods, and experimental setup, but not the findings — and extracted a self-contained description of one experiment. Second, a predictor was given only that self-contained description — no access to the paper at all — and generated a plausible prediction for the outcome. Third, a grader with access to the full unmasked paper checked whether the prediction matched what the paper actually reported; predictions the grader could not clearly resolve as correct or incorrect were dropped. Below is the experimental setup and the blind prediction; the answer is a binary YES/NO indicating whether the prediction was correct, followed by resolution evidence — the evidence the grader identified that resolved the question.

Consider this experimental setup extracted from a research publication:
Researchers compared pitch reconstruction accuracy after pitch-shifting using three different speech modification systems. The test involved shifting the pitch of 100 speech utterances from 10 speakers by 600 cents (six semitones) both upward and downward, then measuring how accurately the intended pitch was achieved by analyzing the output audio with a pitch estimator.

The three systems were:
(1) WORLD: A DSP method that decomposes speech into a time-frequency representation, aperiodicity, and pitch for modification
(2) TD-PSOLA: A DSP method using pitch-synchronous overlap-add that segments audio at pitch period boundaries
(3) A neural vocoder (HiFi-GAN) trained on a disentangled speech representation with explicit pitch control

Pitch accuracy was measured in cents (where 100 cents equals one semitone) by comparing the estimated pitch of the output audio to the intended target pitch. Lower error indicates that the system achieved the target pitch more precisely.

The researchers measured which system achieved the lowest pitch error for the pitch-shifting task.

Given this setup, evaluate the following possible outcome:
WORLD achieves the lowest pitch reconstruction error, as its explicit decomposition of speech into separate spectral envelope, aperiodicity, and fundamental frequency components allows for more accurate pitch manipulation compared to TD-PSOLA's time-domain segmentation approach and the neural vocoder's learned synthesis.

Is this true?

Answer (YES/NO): YES